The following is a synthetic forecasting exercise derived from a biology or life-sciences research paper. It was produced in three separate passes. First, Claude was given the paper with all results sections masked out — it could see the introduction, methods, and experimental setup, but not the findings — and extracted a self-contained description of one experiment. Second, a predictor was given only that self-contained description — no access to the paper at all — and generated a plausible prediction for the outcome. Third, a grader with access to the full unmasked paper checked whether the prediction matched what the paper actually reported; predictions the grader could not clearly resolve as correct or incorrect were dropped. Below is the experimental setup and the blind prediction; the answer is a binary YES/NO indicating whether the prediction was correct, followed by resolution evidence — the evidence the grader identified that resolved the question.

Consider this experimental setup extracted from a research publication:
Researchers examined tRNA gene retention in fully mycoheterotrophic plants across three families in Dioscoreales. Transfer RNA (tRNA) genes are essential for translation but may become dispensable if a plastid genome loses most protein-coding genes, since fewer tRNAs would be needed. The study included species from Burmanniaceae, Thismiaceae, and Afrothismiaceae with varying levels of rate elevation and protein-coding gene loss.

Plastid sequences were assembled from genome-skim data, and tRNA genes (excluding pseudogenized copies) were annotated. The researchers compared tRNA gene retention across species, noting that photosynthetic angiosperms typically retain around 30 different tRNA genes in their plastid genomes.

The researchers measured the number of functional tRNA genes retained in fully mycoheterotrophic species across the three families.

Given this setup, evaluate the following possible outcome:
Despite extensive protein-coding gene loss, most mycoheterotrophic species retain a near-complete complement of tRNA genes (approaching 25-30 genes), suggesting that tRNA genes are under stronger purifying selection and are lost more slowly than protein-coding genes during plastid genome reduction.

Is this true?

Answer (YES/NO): NO